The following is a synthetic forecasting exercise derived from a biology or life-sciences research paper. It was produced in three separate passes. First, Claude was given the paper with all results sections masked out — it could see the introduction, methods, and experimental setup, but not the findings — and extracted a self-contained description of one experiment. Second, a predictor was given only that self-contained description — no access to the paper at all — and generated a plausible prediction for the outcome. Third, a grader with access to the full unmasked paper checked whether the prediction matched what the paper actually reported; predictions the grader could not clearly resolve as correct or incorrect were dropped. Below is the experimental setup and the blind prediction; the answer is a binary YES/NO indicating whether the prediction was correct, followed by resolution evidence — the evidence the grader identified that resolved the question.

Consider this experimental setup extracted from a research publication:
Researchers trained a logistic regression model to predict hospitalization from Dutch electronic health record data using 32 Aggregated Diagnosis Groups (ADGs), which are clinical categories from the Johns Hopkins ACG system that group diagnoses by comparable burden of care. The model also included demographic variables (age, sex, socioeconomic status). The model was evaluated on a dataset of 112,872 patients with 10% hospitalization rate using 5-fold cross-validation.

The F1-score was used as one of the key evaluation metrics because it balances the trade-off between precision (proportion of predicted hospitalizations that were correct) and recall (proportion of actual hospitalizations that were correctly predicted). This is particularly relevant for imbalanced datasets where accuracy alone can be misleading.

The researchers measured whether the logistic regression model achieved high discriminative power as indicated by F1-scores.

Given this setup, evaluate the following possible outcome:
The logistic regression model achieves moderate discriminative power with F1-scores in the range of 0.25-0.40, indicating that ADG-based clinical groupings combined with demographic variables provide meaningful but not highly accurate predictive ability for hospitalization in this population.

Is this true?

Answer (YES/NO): NO